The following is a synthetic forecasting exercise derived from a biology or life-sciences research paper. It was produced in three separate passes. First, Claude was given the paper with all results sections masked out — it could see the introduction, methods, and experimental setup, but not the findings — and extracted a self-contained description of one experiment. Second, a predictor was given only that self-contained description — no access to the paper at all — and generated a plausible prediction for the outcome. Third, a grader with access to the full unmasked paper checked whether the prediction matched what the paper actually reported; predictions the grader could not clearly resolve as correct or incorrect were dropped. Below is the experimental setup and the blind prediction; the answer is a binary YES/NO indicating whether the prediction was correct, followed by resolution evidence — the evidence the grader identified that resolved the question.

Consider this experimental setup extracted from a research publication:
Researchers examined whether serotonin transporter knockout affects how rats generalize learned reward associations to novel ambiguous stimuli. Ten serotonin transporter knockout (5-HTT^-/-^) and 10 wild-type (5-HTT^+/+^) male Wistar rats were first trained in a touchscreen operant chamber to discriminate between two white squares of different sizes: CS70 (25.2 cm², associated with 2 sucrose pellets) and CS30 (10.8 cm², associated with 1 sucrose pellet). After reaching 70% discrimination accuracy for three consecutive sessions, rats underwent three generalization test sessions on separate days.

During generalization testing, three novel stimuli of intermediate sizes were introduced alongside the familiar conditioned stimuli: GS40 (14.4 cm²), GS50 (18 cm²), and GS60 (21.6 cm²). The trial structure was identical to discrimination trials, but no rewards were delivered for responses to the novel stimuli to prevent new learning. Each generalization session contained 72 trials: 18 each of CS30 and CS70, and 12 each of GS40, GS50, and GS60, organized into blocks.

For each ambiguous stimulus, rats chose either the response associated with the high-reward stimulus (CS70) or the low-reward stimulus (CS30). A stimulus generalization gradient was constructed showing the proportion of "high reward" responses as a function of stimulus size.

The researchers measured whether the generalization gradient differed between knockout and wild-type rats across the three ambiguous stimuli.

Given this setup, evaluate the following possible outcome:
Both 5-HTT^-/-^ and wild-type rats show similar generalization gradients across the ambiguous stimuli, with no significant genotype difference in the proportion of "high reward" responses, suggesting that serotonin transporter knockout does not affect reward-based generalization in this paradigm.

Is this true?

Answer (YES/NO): YES